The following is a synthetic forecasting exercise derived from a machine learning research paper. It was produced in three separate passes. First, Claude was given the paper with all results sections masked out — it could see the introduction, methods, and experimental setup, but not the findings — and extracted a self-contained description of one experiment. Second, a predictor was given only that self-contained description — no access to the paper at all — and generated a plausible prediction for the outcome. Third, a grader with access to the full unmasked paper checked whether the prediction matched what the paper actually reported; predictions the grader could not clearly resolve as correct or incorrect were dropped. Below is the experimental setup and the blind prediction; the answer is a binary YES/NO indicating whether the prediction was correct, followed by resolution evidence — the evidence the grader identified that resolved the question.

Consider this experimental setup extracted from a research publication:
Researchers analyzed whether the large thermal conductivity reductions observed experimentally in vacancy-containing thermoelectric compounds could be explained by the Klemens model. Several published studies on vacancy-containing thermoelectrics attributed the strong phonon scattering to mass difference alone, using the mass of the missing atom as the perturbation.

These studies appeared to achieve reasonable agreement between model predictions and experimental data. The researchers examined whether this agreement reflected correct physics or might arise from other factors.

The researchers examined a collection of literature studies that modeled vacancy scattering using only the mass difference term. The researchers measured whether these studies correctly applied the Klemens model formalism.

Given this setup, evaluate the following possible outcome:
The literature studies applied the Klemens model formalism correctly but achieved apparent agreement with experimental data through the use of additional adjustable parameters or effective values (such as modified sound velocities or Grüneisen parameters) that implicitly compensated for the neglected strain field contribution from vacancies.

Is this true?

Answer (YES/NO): NO